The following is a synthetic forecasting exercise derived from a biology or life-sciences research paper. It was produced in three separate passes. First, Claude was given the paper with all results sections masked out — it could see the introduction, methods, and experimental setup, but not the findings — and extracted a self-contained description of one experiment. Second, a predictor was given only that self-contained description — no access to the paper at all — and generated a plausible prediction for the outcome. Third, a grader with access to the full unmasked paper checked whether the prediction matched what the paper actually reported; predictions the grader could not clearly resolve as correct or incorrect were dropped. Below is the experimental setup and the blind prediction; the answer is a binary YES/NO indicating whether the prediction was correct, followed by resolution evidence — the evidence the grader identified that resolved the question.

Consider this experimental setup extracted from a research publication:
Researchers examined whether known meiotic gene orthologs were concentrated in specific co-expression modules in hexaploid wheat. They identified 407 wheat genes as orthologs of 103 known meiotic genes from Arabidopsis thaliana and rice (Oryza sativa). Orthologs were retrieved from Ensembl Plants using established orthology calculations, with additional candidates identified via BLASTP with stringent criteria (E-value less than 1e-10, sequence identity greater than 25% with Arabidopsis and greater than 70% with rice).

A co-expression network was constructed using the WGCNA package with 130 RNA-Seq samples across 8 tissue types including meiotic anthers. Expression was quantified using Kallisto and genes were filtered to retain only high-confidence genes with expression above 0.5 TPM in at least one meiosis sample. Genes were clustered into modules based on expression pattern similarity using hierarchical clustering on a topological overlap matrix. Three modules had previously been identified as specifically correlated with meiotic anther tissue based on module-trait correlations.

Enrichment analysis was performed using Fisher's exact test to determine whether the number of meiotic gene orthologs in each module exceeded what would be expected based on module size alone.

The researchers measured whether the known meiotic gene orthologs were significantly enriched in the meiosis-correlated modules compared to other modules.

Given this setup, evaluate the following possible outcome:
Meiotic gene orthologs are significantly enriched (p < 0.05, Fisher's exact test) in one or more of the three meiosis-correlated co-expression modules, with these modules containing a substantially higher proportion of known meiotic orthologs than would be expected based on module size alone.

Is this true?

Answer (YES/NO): YES